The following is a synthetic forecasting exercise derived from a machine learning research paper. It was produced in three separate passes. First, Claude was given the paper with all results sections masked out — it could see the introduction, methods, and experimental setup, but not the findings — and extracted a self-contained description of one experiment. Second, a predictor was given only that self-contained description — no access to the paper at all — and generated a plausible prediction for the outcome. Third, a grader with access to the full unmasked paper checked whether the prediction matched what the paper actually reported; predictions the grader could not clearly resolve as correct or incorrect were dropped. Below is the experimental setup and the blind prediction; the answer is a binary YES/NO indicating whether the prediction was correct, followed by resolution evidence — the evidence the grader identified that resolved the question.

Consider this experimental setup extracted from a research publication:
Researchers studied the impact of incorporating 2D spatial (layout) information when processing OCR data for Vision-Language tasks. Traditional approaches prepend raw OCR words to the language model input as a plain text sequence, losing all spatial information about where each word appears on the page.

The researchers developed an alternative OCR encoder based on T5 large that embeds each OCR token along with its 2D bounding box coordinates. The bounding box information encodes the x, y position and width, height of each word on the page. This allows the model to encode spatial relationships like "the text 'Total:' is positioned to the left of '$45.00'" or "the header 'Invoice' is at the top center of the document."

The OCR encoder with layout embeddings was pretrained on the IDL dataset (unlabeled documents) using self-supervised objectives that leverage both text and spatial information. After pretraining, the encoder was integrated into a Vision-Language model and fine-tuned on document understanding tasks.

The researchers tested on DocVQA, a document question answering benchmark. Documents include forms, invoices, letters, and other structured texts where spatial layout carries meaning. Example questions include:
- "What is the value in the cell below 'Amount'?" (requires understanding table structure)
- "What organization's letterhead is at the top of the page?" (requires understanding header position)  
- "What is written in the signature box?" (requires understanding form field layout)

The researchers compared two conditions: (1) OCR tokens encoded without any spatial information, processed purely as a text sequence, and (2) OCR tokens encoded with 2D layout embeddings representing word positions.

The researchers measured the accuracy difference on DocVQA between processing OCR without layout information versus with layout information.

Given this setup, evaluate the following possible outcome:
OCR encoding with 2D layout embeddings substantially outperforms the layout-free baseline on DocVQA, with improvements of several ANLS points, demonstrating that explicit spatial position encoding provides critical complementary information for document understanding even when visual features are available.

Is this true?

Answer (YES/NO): YES